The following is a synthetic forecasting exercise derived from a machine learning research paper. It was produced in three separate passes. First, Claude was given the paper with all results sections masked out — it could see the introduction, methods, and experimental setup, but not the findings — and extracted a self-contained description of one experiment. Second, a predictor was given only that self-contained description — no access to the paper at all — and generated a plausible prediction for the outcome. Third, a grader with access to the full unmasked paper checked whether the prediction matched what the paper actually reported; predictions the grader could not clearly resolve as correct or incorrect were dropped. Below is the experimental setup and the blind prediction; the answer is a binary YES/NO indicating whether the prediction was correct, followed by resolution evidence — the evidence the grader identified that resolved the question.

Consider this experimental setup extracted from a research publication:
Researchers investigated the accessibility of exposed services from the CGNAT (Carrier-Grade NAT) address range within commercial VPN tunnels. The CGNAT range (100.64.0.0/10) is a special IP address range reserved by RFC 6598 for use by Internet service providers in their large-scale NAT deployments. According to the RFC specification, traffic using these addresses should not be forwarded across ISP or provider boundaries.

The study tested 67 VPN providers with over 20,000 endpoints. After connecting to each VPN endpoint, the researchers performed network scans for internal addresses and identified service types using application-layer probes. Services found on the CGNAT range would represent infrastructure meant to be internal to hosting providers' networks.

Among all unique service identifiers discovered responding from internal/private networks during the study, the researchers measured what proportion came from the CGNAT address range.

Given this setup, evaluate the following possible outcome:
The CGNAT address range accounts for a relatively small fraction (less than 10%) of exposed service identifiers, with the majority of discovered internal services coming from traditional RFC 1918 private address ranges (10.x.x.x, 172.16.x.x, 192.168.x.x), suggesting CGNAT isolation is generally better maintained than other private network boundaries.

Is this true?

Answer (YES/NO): YES